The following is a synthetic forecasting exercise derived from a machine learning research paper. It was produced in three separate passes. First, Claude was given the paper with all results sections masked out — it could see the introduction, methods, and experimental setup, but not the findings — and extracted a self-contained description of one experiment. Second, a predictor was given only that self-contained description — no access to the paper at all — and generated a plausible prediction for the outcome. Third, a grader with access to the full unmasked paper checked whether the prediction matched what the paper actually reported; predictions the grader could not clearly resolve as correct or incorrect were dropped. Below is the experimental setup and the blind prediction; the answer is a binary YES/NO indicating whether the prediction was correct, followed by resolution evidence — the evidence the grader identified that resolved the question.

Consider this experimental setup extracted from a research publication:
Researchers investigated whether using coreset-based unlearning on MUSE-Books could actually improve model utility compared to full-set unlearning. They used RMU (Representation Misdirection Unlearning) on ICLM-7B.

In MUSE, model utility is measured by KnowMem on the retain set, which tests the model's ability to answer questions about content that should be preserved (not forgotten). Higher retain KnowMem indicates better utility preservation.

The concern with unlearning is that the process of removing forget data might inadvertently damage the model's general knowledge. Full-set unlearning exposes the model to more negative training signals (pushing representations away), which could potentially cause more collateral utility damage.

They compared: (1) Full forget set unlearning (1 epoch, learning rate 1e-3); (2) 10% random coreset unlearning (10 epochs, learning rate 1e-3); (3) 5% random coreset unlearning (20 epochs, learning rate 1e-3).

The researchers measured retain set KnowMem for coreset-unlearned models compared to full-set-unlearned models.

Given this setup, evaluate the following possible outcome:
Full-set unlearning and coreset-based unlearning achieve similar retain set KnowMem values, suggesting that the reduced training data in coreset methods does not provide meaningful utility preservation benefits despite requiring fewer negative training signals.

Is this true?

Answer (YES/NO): NO